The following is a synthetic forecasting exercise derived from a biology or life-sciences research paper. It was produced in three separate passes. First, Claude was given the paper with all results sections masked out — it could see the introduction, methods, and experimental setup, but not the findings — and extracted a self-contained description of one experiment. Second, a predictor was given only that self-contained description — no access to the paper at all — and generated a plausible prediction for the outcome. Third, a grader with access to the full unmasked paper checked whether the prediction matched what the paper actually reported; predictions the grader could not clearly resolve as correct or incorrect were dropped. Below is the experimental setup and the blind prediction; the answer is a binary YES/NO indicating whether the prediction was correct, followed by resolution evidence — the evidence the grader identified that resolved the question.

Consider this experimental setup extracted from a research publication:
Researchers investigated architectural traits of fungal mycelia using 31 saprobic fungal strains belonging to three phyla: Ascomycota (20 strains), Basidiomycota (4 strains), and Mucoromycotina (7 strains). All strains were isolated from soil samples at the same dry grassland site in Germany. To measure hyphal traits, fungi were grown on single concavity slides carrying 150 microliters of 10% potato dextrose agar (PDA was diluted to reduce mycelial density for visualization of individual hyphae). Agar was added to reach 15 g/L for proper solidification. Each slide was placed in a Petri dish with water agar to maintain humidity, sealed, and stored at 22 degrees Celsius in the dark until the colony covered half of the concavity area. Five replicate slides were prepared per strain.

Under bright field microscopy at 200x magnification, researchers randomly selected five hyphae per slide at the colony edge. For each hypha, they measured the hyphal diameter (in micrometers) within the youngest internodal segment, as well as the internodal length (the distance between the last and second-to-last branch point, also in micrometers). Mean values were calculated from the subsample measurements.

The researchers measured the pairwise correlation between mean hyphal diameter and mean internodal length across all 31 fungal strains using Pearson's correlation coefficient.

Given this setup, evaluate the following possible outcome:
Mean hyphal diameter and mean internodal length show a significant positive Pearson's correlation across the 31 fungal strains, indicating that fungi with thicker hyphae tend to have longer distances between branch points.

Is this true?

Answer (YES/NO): YES